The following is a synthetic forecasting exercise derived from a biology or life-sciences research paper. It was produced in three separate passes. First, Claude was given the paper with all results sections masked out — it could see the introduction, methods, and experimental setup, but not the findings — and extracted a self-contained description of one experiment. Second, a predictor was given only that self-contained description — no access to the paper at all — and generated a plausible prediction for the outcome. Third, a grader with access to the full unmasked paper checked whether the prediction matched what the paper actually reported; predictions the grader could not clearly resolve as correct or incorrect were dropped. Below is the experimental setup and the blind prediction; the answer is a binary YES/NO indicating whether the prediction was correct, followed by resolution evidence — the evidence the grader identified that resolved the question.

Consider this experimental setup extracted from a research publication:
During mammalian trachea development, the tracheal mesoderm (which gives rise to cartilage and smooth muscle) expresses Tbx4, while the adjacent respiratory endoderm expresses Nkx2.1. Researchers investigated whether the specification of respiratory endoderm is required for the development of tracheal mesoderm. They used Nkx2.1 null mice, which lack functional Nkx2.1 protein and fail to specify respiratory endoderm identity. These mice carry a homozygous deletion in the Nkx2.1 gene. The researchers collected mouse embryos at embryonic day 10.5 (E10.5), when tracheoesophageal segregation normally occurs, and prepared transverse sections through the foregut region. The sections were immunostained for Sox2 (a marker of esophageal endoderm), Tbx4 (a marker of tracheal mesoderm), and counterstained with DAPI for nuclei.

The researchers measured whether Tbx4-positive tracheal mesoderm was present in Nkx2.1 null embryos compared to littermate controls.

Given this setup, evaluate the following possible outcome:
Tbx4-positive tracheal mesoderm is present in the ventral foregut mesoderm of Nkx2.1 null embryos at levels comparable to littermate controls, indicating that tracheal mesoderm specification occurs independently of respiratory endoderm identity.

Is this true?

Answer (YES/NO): YES